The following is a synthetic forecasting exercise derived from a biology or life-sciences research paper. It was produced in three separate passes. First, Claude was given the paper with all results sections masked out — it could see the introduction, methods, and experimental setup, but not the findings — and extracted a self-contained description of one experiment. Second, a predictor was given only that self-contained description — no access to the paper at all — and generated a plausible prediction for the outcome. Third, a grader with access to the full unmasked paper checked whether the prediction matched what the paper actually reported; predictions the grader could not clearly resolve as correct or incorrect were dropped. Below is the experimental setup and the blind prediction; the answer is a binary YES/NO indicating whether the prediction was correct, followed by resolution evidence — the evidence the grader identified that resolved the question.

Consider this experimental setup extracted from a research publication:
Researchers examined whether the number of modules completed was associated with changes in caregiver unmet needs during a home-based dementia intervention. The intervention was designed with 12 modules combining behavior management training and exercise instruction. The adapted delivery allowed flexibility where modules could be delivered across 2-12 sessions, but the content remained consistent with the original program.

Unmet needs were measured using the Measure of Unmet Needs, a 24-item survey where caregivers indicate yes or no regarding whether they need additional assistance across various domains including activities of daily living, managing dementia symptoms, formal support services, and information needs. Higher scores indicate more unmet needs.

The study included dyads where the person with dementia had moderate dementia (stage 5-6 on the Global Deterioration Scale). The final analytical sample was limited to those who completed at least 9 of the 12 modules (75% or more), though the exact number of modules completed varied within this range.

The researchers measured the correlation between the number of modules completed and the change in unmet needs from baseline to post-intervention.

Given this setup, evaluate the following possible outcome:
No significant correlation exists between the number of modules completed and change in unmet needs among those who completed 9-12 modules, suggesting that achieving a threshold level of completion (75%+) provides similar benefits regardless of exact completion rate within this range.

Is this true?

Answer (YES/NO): YES